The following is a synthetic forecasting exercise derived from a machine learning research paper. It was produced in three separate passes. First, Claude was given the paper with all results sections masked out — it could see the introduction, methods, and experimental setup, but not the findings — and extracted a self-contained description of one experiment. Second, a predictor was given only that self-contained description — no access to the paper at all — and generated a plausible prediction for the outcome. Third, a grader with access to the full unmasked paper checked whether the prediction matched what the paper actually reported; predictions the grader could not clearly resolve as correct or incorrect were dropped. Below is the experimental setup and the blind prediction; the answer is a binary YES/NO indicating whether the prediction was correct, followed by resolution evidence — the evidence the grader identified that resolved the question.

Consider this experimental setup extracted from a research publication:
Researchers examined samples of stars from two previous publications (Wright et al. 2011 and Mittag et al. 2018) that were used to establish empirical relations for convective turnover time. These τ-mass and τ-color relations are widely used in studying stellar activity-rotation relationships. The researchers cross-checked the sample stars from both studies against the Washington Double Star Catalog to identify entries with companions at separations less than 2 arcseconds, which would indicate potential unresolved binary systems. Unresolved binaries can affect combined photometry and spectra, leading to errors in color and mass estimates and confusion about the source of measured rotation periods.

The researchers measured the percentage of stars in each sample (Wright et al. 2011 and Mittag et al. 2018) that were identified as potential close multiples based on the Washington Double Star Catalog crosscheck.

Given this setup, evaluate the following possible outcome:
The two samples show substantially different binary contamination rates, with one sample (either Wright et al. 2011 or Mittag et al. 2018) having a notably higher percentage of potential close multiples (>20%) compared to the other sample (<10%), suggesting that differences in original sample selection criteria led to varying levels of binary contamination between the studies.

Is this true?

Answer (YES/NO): NO